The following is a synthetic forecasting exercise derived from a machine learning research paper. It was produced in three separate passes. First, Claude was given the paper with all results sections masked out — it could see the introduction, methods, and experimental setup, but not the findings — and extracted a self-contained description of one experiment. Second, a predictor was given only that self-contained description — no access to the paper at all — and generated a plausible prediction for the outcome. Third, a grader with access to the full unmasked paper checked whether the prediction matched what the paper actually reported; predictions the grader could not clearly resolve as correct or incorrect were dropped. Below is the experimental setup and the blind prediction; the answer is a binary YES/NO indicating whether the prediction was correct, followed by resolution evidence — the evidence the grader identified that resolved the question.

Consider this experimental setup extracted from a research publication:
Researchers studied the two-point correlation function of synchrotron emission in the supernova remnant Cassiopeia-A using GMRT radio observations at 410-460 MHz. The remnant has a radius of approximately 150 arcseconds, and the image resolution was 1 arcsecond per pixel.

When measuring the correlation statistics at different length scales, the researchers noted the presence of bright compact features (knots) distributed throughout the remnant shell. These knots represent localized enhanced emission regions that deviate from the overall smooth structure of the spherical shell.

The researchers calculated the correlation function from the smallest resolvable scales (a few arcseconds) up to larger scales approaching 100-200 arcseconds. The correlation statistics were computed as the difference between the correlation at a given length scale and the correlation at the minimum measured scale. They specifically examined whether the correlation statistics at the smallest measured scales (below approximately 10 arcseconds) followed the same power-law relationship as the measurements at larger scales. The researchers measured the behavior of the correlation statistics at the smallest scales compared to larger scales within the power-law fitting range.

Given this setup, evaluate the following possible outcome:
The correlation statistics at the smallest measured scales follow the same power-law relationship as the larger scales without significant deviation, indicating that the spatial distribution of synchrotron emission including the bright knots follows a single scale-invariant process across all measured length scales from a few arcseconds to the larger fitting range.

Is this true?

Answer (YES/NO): NO